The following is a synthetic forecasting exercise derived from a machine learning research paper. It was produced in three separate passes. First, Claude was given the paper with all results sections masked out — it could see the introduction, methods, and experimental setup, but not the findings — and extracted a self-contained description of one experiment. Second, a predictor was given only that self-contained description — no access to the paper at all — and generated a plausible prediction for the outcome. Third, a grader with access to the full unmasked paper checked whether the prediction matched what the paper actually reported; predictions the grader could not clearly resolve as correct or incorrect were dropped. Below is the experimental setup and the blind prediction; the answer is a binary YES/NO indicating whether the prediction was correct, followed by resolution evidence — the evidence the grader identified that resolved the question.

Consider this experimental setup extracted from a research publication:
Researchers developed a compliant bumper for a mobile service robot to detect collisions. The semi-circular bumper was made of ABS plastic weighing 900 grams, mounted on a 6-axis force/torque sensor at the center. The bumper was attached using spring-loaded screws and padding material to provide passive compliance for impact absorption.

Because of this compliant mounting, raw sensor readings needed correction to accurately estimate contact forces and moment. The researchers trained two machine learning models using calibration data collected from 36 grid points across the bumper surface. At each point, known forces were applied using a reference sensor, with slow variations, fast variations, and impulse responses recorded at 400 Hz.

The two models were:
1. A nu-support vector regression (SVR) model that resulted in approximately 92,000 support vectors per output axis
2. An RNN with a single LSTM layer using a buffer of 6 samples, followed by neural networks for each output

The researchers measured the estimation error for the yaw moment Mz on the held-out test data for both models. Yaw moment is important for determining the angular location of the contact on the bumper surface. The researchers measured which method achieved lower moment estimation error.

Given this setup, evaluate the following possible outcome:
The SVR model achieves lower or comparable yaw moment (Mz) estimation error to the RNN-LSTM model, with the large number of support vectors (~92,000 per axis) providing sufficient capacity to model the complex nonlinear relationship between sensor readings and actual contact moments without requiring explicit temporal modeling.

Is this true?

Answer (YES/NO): NO